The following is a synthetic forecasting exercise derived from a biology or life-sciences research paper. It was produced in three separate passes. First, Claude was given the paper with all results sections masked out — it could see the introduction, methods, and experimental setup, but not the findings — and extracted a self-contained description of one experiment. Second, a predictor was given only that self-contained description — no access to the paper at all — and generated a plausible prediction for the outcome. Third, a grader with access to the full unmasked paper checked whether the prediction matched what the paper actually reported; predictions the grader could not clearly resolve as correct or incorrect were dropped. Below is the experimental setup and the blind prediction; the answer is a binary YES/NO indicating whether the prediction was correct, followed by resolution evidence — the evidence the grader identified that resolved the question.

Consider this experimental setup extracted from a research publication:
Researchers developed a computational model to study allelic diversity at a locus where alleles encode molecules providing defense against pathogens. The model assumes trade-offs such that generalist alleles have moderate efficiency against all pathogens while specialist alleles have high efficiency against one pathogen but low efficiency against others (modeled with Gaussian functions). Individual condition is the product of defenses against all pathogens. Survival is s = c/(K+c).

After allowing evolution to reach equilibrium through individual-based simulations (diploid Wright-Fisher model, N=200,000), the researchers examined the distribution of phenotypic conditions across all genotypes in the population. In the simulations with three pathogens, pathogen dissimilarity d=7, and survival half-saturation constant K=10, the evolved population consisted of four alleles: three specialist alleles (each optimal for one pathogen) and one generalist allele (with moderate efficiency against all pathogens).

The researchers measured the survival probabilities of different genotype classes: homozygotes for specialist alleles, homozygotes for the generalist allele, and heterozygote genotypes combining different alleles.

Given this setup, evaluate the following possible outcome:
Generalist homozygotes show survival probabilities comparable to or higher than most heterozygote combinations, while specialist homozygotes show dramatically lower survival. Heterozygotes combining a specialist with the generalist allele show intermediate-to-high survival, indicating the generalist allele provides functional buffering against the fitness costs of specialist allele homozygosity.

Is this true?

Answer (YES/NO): NO